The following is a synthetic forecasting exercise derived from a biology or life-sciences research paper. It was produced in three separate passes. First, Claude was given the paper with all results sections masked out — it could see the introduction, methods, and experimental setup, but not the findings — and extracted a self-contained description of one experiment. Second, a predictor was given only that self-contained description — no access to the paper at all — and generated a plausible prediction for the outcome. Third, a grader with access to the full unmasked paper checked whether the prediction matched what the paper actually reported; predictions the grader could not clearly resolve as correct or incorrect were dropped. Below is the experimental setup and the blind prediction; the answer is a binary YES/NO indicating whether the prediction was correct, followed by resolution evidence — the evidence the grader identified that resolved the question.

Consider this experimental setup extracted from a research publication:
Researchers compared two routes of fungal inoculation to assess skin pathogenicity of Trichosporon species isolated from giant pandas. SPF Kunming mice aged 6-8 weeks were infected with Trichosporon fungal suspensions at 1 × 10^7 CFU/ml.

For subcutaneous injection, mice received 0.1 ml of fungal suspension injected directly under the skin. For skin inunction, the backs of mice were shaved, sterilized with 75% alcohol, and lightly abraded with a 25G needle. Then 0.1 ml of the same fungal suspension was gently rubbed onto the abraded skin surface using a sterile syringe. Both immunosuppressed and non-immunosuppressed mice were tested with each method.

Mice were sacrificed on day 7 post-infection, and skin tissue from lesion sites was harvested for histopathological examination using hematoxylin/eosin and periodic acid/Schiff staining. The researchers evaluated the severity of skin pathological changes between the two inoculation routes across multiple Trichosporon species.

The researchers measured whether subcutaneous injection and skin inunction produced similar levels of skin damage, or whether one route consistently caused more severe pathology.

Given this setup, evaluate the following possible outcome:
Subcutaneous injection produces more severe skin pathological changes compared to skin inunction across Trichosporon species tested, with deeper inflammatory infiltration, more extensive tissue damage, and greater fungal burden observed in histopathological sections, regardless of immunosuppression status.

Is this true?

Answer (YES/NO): YES